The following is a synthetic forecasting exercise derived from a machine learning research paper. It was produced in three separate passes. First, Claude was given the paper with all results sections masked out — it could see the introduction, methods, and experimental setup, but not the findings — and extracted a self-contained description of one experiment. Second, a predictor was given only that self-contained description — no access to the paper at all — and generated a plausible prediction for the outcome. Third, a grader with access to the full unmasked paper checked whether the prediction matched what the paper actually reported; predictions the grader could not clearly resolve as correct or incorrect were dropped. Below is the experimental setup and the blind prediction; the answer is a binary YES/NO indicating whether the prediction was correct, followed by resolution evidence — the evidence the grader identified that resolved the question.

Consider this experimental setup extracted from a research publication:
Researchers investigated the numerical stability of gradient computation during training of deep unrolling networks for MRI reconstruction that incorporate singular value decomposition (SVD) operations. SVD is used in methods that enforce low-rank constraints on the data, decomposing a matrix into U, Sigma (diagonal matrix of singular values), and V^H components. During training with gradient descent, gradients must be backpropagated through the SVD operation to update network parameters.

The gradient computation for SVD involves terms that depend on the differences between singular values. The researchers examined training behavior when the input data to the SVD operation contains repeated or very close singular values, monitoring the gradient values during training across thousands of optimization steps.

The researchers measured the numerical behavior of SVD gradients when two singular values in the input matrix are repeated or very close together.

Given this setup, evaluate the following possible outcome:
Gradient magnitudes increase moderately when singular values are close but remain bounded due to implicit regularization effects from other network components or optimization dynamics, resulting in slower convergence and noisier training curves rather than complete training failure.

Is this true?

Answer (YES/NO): NO